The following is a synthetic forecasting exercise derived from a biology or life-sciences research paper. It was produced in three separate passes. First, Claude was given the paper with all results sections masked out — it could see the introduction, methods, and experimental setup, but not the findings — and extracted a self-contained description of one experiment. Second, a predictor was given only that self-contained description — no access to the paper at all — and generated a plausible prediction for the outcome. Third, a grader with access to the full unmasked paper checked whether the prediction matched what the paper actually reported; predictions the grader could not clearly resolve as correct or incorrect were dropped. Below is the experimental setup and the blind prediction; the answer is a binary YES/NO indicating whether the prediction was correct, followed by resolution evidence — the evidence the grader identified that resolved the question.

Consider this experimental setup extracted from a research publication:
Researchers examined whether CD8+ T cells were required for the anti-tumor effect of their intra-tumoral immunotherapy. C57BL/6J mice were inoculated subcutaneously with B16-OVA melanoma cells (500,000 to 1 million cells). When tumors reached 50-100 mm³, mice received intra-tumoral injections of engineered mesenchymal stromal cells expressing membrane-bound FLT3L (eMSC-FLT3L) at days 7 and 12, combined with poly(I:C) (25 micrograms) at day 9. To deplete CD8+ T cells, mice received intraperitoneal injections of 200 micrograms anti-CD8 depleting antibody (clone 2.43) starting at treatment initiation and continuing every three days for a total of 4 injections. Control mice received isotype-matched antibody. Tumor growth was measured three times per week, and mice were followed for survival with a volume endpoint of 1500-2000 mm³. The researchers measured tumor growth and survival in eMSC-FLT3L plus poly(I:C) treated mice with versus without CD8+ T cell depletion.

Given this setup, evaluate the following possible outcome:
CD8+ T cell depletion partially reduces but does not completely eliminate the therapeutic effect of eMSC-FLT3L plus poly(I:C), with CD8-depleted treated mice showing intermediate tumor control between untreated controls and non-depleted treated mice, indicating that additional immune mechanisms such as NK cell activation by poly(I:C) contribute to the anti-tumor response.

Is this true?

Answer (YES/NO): YES